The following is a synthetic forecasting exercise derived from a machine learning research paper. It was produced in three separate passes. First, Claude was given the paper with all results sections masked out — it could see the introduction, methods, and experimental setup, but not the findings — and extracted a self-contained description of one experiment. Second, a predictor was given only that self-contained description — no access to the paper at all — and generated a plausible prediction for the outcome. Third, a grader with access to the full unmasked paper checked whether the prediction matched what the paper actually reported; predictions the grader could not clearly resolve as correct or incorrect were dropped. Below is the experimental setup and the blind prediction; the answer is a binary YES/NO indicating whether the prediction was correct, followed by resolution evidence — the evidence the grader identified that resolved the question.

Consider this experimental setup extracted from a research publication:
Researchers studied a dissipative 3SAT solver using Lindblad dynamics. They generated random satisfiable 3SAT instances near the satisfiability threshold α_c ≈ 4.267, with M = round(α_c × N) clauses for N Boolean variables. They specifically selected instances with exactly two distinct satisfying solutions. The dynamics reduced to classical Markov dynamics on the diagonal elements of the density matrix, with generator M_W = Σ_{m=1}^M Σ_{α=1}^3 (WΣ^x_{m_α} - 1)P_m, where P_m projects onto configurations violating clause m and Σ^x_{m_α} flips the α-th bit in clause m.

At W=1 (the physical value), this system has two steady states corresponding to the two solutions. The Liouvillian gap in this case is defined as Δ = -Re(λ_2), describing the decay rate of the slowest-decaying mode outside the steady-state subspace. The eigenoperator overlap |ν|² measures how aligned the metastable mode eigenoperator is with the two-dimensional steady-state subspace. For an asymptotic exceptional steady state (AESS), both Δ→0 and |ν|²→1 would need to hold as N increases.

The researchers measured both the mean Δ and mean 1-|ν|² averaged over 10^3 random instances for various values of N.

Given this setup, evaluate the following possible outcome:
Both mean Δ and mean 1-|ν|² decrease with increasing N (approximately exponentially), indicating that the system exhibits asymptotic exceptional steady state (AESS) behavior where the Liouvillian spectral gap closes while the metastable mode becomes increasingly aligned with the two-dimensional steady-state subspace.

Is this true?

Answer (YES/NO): YES